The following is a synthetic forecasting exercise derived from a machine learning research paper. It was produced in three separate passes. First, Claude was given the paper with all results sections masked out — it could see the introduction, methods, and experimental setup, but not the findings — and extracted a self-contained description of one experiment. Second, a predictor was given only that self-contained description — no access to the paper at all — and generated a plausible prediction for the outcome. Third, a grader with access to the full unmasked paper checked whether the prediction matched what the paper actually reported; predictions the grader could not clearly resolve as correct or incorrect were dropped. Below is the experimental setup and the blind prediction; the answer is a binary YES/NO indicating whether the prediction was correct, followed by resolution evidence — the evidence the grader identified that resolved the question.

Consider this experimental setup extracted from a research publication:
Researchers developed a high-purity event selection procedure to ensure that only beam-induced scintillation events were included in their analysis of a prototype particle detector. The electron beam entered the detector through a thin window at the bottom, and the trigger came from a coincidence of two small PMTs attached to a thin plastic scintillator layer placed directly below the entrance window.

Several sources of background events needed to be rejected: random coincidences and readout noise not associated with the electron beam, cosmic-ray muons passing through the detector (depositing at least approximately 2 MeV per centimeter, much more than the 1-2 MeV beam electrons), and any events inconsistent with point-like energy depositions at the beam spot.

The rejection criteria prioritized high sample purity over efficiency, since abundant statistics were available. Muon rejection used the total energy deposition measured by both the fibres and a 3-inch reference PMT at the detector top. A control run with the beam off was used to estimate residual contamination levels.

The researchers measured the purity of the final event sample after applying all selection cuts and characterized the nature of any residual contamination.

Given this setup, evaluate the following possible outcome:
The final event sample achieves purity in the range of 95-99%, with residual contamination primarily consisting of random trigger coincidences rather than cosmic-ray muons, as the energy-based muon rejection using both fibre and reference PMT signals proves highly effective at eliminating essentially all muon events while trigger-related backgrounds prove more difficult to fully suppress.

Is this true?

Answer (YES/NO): NO